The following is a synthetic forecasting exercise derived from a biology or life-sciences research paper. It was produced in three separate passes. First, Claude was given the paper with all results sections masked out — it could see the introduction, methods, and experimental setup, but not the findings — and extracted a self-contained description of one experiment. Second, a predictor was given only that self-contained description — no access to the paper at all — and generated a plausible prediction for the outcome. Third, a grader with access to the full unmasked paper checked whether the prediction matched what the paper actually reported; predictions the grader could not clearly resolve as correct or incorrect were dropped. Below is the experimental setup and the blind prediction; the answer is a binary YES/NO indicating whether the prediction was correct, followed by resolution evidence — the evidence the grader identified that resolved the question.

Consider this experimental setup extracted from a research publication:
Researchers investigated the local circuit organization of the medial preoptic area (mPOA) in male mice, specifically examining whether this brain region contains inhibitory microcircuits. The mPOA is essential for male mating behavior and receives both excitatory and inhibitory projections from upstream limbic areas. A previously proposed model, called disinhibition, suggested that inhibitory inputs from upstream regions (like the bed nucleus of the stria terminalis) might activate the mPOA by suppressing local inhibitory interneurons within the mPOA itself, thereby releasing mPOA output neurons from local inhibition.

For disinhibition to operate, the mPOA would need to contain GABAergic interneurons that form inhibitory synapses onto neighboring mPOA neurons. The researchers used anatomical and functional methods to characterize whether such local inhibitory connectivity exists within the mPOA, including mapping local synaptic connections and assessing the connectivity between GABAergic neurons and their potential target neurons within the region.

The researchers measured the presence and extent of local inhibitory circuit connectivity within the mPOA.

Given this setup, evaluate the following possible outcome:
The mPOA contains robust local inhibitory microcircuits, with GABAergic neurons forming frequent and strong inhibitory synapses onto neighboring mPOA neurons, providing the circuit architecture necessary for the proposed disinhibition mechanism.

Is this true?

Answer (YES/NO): NO